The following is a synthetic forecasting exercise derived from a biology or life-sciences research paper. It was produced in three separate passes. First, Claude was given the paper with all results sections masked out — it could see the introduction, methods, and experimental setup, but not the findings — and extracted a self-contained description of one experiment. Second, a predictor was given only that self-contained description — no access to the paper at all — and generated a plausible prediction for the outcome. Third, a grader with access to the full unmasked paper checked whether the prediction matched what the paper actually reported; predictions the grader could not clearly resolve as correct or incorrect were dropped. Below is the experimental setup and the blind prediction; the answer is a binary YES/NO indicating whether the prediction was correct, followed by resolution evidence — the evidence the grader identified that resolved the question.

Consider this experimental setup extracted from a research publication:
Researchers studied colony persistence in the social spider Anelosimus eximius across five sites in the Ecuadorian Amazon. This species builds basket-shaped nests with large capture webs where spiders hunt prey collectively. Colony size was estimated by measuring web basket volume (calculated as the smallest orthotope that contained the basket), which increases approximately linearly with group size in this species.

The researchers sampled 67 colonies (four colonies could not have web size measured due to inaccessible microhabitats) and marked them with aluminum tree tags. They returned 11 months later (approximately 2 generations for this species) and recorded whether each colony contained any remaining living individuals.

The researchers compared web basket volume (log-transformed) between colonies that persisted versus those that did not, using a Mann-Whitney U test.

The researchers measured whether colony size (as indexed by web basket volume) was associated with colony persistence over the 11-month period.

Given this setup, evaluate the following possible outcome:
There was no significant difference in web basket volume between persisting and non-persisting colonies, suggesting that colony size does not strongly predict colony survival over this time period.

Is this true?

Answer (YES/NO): YES